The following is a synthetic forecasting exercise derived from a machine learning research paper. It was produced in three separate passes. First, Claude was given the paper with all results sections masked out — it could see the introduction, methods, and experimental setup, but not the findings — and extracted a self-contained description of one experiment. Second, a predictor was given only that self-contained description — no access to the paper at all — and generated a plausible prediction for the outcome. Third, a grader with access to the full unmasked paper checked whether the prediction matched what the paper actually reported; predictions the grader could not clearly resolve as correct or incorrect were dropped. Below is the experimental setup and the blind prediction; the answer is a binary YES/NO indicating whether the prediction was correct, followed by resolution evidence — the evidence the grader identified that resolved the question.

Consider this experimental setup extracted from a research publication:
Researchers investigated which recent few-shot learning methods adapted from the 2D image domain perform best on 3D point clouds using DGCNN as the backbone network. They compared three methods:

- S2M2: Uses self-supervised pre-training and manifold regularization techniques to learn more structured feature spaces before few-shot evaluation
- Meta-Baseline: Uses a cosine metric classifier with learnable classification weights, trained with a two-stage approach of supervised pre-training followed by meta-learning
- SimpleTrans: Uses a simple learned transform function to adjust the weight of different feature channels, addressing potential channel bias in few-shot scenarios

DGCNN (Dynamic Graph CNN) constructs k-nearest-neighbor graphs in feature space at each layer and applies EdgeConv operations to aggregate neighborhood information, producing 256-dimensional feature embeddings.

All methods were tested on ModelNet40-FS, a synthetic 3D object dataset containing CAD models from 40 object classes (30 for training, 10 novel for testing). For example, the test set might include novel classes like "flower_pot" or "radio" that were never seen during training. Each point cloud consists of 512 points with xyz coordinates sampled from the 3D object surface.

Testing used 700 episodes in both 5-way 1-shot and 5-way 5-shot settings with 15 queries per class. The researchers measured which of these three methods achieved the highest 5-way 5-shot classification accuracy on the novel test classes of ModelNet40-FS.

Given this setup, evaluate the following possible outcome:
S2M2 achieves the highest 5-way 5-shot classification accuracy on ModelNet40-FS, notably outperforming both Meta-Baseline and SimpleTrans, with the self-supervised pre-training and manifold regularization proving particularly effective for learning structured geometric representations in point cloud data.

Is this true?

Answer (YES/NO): NO